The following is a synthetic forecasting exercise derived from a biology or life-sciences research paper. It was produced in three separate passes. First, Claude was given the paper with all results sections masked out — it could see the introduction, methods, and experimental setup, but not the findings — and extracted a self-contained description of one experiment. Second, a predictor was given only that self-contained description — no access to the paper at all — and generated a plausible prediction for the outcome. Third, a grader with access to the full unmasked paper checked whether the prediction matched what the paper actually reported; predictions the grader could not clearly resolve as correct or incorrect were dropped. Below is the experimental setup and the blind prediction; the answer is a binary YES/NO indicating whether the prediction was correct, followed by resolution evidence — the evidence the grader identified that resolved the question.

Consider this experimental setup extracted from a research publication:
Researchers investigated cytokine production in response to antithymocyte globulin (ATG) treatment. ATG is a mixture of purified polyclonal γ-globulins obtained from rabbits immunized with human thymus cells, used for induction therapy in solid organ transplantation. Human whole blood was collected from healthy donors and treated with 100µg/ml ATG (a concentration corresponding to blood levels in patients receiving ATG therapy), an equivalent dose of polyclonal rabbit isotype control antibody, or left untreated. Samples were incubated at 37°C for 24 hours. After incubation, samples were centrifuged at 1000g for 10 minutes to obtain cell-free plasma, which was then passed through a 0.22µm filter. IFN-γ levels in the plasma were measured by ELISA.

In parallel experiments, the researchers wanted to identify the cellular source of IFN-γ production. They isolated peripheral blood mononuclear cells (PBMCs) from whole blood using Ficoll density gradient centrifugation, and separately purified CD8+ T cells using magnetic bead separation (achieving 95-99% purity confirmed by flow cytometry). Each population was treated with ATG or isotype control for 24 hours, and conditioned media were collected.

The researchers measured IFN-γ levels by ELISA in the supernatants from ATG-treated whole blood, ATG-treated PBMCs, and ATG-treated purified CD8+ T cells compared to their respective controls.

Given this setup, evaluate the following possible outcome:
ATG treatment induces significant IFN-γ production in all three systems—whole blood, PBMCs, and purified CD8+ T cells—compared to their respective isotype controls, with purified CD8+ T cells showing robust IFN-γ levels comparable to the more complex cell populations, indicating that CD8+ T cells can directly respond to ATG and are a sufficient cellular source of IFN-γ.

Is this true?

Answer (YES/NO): YES